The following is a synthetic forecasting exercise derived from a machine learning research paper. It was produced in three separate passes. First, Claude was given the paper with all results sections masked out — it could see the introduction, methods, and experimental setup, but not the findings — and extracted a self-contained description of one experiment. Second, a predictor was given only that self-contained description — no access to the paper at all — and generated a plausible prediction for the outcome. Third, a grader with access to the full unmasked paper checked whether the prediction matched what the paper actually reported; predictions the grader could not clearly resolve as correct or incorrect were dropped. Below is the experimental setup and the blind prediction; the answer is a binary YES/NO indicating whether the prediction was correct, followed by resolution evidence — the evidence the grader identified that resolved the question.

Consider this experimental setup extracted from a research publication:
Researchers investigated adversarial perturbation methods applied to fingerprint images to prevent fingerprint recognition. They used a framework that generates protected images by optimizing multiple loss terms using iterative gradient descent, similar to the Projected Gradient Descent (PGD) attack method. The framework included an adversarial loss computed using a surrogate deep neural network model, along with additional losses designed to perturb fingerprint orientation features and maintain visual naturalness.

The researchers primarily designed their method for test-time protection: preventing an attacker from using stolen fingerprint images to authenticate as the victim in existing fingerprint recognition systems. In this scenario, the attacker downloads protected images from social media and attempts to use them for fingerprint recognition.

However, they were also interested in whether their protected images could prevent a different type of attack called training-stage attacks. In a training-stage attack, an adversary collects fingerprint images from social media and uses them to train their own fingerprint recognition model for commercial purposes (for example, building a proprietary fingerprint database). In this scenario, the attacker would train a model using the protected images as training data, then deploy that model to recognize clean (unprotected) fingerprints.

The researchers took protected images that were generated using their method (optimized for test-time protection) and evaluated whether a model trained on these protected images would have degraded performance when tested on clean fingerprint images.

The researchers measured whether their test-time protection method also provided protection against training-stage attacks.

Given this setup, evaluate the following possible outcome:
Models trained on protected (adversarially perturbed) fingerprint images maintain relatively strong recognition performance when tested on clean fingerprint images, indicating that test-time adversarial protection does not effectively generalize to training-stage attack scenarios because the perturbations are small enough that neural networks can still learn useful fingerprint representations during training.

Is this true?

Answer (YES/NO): NO